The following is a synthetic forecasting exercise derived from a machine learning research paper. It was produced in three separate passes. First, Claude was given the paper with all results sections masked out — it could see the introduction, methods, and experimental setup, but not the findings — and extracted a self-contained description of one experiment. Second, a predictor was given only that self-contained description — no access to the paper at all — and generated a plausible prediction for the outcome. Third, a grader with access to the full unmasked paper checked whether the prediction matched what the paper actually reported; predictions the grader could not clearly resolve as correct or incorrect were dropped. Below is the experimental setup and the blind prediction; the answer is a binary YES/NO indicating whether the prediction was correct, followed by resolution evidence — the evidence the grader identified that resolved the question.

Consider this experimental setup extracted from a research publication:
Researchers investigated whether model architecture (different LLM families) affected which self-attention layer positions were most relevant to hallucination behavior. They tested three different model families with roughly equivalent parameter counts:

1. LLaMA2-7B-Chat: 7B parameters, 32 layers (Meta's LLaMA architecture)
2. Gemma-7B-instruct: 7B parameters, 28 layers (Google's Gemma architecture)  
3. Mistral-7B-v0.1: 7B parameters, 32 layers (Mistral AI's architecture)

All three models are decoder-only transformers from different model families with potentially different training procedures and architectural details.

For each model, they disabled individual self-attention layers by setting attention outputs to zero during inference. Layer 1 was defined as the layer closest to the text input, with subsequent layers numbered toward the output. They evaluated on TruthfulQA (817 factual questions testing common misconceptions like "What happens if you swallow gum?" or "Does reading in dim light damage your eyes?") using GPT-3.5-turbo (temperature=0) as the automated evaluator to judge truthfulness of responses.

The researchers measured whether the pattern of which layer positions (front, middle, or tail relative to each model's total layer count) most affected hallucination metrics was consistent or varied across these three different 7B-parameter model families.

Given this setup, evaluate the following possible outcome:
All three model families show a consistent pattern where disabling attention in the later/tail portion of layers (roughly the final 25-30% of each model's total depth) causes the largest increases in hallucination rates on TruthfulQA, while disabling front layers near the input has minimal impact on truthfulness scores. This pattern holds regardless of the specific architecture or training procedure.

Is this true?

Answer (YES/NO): NO